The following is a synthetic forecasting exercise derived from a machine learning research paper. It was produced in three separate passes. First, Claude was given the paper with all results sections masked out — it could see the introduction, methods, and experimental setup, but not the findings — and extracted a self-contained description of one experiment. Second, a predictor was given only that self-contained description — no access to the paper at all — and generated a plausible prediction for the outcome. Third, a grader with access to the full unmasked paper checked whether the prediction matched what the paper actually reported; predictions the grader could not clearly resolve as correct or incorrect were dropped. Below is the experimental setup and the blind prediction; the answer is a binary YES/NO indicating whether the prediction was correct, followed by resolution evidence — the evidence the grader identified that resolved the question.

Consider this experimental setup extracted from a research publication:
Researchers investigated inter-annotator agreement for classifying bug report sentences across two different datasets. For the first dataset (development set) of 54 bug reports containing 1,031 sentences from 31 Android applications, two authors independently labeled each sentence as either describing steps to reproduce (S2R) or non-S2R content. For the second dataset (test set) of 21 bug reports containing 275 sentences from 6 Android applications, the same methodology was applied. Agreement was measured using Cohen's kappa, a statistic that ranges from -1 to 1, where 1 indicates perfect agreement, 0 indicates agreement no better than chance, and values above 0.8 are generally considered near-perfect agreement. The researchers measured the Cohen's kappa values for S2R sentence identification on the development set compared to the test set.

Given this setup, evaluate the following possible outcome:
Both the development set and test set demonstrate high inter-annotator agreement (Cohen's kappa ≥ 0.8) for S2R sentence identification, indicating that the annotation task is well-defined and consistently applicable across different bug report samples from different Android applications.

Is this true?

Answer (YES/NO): YES